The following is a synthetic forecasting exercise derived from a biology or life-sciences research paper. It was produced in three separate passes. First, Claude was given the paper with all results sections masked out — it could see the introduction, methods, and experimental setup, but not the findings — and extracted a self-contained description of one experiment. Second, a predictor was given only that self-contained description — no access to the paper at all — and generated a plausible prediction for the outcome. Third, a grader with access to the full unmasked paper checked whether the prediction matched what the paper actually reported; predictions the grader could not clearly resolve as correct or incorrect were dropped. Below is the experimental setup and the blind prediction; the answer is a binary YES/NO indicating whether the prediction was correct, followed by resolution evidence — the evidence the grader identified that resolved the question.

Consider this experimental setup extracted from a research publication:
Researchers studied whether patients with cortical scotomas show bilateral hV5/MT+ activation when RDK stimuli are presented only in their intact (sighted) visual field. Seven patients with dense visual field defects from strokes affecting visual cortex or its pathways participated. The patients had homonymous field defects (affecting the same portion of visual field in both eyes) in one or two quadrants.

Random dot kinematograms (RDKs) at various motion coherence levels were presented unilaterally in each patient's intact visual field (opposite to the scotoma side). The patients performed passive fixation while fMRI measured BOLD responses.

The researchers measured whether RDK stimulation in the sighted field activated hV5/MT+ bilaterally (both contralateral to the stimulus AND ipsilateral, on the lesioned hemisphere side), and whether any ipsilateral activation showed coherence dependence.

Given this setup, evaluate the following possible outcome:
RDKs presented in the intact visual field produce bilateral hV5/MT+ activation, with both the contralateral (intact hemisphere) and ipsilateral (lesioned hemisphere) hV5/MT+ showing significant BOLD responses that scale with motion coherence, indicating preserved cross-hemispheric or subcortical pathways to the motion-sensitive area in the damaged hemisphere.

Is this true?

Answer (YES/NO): YES